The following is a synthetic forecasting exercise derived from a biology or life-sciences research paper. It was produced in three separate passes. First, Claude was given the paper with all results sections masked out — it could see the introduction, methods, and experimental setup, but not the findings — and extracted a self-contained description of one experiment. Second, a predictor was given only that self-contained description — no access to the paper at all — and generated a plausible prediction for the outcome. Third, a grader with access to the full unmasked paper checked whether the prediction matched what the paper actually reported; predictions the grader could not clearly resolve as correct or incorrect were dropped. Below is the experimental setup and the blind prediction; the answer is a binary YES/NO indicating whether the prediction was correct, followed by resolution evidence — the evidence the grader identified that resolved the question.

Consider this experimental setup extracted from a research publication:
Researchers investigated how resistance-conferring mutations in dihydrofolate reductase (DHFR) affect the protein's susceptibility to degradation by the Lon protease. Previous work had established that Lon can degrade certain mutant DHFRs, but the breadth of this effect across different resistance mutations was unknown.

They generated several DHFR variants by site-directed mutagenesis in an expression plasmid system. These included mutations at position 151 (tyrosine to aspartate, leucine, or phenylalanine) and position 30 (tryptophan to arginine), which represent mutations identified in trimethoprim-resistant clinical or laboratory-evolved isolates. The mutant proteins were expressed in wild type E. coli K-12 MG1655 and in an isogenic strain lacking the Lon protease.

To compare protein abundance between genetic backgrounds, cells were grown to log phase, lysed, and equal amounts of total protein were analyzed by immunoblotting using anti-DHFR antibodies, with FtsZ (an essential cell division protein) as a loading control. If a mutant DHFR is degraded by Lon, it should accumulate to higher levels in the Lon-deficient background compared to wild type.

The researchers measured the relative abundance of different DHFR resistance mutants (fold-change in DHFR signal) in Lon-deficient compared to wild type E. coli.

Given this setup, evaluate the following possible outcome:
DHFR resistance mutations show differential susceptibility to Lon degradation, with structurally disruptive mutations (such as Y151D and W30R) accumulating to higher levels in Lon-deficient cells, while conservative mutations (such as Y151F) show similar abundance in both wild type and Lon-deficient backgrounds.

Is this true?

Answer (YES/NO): NO